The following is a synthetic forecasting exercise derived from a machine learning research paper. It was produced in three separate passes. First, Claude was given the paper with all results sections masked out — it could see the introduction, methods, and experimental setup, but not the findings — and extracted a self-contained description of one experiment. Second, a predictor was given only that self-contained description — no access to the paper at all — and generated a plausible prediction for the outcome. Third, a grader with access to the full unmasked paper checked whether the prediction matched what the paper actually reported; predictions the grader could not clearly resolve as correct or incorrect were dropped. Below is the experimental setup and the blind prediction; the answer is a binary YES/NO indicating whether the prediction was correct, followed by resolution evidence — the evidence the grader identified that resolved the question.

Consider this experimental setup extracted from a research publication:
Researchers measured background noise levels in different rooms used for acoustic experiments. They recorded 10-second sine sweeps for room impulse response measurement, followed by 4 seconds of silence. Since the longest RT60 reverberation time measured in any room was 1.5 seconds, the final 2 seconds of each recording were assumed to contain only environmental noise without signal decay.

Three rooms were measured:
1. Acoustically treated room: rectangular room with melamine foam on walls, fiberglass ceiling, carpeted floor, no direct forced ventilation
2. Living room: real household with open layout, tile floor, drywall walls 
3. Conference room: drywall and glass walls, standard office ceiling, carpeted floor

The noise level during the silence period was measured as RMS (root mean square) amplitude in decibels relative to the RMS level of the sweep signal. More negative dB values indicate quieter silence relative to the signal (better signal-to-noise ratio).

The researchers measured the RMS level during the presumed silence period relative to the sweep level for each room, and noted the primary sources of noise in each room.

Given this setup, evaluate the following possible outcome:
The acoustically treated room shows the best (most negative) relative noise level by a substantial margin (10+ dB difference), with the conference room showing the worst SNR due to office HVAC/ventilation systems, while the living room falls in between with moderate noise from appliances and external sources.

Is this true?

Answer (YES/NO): NO